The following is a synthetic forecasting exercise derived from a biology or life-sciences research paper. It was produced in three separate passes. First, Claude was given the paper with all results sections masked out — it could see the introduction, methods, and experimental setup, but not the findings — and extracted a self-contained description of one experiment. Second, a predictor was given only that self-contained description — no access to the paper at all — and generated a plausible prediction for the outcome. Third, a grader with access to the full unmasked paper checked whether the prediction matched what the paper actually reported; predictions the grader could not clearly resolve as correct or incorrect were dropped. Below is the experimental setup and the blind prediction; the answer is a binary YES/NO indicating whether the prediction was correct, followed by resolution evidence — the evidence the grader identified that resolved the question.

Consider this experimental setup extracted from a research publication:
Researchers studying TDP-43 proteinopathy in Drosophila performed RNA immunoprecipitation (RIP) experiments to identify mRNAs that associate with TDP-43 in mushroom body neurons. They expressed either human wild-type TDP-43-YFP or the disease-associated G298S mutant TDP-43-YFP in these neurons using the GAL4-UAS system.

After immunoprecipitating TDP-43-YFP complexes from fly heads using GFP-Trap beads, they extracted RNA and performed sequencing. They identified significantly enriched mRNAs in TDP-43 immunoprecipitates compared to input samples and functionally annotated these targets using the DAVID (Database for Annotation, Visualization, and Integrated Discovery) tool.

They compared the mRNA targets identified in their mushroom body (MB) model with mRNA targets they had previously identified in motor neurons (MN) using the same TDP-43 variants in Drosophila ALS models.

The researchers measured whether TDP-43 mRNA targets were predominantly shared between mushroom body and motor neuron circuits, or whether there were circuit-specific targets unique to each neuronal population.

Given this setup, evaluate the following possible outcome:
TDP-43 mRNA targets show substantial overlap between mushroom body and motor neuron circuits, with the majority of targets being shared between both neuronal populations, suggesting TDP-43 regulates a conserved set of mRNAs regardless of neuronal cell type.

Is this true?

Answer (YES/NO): NO